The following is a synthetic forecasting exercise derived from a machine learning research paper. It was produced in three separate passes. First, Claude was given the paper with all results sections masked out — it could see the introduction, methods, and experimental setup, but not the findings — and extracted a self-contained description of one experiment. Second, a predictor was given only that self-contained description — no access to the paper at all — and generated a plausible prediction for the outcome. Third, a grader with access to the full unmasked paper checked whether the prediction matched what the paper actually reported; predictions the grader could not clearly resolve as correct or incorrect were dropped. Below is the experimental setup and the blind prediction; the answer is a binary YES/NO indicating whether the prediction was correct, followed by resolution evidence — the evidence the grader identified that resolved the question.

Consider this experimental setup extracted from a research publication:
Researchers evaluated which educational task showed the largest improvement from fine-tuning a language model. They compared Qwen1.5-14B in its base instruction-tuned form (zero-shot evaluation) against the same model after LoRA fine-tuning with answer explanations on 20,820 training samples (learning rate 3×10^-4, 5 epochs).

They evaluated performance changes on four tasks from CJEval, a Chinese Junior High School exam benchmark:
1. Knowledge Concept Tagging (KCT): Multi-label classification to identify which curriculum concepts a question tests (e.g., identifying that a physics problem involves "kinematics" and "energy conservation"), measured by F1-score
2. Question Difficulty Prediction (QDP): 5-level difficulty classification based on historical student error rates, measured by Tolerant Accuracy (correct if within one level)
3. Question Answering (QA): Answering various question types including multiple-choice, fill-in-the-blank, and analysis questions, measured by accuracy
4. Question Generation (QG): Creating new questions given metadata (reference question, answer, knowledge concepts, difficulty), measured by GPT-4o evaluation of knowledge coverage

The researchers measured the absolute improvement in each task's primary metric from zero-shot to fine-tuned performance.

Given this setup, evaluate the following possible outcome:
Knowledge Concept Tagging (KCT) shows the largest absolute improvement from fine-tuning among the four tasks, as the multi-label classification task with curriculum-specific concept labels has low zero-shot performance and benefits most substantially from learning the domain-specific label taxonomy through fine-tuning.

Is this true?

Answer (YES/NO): YES